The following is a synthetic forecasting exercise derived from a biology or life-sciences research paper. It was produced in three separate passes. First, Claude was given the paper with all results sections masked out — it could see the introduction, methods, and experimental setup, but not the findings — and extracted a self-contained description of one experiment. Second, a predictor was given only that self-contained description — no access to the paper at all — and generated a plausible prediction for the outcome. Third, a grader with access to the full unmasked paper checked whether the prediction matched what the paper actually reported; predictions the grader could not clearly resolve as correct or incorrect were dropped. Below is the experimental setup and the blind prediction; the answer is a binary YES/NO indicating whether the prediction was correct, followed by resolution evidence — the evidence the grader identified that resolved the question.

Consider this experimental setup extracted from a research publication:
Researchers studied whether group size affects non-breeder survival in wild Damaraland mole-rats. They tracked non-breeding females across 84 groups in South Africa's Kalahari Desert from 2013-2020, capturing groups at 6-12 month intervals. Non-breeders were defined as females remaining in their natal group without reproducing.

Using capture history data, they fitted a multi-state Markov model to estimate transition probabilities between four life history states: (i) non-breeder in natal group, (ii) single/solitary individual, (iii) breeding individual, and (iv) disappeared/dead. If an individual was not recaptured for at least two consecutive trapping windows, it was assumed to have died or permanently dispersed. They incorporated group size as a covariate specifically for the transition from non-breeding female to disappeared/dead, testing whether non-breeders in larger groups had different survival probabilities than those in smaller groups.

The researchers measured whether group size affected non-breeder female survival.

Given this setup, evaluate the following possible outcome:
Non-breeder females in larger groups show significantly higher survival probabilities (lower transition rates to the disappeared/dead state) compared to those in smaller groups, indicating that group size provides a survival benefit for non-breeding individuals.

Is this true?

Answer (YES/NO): NO